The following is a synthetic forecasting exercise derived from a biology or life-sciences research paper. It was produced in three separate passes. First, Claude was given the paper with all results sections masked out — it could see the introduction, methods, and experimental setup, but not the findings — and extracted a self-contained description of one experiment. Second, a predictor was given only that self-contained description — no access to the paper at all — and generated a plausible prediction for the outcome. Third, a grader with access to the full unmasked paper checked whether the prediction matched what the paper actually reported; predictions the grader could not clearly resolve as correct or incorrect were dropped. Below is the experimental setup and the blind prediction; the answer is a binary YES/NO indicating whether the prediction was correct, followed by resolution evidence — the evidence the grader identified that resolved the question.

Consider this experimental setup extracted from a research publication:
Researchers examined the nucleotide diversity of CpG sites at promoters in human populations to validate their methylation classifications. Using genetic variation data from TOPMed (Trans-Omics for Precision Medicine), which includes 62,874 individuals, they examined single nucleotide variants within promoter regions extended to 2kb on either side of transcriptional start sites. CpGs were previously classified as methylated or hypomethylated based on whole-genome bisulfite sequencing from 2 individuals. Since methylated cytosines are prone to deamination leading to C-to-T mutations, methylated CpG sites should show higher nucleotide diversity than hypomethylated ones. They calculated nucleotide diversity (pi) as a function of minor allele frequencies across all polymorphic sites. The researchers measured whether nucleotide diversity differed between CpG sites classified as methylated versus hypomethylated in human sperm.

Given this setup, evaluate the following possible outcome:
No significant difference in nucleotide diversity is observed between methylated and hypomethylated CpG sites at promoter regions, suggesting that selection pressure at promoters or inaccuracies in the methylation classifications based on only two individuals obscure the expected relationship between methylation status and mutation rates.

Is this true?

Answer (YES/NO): NO